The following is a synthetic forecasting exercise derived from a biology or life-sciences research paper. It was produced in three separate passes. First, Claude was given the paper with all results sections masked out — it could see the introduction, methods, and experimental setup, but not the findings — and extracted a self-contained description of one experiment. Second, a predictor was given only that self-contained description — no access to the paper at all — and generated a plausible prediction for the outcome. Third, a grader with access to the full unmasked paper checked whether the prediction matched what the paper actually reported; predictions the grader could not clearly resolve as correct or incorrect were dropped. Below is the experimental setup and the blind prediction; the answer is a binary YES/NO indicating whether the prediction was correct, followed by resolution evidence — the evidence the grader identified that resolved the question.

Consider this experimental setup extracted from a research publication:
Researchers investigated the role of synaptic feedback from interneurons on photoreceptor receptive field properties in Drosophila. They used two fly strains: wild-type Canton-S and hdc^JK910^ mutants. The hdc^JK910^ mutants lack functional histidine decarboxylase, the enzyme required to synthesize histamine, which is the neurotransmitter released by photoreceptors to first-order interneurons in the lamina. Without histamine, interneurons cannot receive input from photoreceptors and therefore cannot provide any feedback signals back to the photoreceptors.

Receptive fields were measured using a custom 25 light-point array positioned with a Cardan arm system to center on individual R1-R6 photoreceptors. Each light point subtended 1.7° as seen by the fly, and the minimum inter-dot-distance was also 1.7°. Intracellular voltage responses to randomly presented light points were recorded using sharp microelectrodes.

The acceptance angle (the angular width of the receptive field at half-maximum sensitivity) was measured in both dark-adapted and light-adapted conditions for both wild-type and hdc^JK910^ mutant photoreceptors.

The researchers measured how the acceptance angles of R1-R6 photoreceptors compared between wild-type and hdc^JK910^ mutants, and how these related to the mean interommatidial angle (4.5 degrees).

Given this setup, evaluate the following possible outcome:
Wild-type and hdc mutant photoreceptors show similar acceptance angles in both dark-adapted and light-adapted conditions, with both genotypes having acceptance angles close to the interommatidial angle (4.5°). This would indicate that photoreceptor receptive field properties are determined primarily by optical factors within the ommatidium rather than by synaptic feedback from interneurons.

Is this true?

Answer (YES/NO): NO